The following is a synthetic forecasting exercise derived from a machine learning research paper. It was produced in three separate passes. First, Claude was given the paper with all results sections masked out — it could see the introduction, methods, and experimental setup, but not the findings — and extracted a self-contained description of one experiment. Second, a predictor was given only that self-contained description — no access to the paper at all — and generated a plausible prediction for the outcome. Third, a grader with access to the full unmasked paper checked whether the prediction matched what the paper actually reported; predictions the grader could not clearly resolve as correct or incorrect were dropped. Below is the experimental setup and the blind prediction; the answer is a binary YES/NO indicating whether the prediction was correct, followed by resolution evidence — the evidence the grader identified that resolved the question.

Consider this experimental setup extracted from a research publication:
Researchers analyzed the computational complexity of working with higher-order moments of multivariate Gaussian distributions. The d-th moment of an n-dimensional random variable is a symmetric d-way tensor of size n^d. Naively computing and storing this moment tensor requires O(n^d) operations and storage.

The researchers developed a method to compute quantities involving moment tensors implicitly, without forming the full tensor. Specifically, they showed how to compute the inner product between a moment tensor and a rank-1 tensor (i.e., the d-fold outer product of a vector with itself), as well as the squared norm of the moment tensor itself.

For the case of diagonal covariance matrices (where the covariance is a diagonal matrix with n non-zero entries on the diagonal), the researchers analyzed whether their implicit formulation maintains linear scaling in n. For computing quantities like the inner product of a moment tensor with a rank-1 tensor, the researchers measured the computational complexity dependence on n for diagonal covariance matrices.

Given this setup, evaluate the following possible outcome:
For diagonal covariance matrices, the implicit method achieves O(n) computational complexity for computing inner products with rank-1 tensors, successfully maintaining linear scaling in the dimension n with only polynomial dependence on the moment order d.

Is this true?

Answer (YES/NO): YES